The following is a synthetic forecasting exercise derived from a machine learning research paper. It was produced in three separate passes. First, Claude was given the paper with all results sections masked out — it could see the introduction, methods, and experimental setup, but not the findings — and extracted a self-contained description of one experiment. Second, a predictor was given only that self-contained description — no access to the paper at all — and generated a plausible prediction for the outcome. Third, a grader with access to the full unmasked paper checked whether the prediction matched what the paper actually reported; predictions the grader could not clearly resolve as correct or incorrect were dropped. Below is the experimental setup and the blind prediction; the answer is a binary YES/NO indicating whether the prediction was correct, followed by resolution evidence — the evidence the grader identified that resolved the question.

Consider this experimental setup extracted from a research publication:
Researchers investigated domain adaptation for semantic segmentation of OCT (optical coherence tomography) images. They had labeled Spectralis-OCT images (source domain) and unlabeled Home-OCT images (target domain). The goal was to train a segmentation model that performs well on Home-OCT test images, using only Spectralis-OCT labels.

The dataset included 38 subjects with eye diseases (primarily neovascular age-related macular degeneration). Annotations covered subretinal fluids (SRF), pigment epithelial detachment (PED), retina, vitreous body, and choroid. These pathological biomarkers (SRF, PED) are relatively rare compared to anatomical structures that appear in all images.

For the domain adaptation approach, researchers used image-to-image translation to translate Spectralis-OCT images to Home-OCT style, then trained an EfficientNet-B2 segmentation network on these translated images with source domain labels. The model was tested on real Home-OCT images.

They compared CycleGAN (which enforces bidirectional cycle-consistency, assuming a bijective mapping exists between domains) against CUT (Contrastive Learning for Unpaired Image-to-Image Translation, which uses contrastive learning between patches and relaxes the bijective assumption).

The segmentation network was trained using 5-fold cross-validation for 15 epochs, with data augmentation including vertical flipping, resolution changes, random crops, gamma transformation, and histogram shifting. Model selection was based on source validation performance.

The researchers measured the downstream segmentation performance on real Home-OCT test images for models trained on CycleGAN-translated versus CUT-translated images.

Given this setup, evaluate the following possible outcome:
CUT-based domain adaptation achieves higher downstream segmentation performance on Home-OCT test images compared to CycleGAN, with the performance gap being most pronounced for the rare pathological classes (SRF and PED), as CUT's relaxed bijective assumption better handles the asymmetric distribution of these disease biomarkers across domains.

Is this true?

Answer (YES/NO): NO